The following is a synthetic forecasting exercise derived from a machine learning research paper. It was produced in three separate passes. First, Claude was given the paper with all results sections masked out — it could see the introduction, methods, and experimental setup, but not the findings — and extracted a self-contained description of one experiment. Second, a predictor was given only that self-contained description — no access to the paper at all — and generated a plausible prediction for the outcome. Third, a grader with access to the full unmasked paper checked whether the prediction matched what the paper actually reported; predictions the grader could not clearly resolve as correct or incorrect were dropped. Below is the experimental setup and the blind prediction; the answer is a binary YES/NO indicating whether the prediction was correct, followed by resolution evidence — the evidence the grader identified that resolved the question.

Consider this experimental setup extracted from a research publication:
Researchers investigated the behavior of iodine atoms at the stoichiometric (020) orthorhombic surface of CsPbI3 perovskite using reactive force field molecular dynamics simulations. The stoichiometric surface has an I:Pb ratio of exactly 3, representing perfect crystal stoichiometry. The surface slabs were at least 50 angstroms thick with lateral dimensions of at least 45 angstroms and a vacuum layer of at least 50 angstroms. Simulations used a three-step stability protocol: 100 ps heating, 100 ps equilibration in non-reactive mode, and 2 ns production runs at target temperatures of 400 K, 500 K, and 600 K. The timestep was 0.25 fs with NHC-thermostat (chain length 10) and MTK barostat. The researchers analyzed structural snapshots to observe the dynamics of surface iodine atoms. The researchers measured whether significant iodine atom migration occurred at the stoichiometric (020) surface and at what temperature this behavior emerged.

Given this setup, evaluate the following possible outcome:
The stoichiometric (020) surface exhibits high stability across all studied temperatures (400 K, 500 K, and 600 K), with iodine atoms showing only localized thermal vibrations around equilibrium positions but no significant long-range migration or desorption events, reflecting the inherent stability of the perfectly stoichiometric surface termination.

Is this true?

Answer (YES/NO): NO